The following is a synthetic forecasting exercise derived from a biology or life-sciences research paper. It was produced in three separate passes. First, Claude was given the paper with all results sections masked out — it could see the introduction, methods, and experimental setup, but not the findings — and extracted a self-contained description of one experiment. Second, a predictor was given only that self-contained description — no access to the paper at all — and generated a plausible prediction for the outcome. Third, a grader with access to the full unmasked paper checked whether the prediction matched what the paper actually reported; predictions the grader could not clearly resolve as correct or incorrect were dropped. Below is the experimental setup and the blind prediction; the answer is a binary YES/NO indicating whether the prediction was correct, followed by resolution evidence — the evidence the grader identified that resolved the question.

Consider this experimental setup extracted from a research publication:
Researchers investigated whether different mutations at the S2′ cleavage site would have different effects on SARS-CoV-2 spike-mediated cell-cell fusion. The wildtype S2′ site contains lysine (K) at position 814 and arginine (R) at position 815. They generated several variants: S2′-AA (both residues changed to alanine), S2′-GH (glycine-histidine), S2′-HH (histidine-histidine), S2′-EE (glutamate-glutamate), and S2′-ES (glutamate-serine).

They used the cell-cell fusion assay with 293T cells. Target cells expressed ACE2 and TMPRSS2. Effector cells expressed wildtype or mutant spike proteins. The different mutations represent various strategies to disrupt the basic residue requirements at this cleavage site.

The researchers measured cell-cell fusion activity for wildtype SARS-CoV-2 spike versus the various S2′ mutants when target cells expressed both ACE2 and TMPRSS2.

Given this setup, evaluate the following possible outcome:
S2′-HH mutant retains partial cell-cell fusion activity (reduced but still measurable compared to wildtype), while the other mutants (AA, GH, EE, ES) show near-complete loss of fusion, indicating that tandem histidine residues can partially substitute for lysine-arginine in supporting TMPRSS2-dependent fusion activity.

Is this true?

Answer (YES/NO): NO